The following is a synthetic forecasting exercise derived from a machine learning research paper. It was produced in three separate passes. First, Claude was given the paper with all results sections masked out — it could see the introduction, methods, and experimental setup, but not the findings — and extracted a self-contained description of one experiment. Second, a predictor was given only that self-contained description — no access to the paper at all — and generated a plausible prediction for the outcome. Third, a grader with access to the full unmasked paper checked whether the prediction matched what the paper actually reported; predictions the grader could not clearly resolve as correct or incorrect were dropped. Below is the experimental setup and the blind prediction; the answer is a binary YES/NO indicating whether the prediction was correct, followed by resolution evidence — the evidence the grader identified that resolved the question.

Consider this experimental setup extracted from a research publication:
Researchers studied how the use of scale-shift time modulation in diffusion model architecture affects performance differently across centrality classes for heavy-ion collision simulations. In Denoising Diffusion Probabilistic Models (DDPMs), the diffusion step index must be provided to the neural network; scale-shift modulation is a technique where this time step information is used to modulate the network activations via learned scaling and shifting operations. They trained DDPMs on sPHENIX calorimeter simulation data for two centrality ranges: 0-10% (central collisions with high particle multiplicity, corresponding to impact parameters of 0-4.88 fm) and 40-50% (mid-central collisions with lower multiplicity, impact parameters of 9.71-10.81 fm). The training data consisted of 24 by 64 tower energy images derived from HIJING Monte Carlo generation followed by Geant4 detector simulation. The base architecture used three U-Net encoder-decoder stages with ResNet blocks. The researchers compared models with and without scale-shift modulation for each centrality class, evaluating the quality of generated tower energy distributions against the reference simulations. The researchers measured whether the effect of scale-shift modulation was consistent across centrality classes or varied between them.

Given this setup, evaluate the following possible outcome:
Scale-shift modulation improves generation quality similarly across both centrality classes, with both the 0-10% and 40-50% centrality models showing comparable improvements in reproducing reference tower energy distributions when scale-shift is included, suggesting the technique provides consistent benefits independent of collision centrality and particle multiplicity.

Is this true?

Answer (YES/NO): NO